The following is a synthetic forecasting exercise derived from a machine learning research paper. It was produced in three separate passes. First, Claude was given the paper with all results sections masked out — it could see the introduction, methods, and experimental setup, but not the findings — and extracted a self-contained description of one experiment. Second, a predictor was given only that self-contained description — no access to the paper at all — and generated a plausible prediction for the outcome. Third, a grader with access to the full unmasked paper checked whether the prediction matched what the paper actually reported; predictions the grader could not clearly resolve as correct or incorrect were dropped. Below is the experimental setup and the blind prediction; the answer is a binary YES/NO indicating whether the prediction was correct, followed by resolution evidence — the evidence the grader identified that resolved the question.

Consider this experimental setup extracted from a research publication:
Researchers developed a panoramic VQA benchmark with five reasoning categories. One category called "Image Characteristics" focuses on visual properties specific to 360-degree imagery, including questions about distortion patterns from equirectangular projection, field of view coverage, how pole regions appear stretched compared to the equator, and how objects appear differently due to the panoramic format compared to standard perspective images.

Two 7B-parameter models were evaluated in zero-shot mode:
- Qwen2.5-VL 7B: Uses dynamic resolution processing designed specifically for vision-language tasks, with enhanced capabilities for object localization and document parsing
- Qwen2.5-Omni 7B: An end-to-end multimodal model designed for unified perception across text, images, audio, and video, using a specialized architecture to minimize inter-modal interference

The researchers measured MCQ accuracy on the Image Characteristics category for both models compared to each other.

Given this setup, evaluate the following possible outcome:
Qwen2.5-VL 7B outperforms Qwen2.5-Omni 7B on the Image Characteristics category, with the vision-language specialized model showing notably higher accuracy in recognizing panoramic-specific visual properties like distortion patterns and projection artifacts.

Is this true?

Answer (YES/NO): YES